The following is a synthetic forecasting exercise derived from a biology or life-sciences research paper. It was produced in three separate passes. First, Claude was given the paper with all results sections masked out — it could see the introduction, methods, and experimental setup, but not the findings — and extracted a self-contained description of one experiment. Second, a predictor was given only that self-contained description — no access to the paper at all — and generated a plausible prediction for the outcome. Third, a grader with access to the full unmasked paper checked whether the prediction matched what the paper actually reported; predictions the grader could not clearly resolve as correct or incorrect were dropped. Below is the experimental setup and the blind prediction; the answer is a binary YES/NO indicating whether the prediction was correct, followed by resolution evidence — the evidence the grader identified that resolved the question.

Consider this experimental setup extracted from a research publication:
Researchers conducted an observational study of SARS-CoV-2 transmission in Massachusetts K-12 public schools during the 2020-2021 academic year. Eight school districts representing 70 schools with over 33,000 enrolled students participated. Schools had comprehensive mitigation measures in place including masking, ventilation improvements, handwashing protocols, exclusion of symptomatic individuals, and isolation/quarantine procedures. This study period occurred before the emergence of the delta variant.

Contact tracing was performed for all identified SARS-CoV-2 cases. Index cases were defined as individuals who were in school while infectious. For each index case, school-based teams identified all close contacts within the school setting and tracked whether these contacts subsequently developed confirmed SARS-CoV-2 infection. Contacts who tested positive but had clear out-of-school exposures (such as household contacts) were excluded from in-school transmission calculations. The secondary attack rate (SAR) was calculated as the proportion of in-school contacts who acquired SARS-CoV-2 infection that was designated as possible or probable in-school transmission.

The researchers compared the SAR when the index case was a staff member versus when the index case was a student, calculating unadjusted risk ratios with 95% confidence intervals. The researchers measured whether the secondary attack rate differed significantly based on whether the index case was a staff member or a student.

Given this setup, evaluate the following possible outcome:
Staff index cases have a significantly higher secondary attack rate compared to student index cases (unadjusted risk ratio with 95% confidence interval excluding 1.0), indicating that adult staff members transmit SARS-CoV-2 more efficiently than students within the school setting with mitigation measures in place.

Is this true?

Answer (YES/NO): YES